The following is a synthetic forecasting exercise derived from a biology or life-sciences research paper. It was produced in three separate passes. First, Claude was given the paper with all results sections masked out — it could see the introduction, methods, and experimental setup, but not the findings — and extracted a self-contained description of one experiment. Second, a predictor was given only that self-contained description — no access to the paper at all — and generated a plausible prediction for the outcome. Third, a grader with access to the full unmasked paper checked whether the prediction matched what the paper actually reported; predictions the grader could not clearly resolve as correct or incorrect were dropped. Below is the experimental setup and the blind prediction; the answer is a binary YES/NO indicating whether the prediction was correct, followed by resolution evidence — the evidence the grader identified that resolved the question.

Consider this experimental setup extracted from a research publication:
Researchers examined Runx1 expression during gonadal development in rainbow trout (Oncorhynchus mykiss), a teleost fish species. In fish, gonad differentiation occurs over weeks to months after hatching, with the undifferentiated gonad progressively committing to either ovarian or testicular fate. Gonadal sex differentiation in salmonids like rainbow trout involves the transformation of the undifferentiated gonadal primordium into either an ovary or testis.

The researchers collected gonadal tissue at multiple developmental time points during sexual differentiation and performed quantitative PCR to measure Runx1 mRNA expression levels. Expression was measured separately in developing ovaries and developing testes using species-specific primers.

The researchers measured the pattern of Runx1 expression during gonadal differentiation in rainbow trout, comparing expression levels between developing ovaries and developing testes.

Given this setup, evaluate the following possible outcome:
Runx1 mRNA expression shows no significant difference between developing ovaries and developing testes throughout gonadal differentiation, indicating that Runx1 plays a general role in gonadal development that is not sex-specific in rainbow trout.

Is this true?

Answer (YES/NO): NO